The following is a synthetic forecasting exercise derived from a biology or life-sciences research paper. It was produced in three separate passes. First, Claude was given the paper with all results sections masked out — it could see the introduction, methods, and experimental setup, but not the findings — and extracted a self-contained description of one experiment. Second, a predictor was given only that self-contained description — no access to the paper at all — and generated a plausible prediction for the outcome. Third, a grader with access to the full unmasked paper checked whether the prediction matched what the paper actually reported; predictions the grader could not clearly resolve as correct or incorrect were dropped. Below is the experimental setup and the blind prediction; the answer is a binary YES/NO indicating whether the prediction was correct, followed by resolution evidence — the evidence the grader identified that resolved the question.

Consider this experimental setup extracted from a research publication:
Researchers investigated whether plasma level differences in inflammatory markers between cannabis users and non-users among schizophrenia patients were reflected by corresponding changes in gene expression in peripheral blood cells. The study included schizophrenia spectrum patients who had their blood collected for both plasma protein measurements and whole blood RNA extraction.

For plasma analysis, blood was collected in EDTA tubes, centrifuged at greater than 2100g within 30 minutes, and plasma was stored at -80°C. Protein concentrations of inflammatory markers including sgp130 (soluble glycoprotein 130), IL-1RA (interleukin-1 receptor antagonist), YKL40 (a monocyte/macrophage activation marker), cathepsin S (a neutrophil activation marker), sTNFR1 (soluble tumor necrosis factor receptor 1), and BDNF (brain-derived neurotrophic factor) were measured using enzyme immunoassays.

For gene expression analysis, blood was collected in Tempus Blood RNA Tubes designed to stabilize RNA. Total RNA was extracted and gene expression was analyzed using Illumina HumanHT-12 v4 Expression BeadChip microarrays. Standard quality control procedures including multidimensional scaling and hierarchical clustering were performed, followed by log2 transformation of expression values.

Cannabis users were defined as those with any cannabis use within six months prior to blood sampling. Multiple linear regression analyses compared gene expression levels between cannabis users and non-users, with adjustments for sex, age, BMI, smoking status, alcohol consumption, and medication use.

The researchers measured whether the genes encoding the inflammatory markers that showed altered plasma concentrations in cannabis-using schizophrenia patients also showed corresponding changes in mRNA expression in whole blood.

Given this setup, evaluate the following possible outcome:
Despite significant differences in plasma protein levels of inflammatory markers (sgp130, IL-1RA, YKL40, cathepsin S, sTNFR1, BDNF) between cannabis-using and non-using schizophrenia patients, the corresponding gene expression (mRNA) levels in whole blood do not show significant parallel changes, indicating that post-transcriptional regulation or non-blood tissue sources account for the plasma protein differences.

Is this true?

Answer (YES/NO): YES